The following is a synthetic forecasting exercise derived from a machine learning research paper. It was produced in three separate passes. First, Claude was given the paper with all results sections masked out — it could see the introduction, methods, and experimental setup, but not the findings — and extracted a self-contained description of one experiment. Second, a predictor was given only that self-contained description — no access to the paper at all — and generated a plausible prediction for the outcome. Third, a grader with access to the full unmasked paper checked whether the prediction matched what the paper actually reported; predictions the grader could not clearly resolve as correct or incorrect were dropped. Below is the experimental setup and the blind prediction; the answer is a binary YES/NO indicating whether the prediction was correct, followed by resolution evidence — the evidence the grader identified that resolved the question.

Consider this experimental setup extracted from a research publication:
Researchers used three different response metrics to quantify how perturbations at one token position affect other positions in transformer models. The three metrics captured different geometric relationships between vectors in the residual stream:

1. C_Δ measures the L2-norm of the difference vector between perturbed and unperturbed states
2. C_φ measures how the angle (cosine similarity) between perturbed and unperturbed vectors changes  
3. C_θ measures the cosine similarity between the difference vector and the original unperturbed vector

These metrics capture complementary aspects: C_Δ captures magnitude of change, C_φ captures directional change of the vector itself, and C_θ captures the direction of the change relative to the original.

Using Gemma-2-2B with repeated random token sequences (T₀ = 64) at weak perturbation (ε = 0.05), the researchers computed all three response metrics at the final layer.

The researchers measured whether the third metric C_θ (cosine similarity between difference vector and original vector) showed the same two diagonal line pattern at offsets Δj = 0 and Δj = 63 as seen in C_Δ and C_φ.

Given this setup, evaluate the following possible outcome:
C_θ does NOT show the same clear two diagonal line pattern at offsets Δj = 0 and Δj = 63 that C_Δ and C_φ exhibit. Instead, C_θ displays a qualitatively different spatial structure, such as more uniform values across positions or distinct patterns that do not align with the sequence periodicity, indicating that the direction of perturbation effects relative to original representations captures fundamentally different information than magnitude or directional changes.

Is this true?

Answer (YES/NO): YES